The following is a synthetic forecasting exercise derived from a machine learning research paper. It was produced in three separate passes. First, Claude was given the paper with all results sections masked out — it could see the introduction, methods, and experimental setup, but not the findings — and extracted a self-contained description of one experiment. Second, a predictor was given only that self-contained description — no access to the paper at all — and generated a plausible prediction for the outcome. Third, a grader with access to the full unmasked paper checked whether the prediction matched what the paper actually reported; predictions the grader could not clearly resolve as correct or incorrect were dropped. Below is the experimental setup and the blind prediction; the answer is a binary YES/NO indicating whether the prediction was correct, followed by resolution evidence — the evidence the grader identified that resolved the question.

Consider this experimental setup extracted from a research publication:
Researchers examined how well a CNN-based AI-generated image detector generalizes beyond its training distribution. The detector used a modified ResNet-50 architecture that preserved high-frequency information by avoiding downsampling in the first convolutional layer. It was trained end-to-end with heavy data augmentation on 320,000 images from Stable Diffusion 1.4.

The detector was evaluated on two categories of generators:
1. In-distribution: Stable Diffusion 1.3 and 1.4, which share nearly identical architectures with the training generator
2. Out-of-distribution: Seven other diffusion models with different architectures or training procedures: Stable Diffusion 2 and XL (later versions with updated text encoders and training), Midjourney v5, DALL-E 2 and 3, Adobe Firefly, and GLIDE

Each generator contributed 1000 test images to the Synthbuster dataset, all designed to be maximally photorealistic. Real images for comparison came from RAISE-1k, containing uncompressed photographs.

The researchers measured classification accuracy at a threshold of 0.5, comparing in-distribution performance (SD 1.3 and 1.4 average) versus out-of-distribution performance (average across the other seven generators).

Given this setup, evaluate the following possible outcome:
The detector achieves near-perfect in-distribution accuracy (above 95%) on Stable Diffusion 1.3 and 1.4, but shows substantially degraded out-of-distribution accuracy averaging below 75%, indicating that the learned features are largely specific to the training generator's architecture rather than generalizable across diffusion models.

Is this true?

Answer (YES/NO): YES